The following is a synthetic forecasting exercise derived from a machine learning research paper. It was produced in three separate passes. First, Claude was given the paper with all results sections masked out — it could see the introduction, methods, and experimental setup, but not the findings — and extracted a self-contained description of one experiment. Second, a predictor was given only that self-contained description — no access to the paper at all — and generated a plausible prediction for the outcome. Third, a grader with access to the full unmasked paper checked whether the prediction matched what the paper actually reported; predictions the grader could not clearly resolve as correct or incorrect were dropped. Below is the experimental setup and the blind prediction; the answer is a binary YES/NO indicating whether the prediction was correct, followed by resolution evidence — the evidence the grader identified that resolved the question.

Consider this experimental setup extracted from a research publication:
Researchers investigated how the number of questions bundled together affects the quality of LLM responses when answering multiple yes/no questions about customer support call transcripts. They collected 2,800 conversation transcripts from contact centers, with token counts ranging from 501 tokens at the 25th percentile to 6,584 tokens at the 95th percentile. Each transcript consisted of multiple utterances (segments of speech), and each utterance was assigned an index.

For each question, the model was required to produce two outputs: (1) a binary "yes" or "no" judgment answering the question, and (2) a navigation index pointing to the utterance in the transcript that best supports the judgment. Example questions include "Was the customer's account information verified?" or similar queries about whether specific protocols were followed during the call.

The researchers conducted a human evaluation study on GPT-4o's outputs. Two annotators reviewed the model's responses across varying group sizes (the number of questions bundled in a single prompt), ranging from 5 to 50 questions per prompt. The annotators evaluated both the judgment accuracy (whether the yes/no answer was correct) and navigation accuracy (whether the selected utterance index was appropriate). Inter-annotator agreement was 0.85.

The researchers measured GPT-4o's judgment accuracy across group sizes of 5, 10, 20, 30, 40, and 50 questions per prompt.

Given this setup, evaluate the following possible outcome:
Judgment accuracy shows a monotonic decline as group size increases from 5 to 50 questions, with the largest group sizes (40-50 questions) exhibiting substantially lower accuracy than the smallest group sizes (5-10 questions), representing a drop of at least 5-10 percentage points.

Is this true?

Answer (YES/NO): NO